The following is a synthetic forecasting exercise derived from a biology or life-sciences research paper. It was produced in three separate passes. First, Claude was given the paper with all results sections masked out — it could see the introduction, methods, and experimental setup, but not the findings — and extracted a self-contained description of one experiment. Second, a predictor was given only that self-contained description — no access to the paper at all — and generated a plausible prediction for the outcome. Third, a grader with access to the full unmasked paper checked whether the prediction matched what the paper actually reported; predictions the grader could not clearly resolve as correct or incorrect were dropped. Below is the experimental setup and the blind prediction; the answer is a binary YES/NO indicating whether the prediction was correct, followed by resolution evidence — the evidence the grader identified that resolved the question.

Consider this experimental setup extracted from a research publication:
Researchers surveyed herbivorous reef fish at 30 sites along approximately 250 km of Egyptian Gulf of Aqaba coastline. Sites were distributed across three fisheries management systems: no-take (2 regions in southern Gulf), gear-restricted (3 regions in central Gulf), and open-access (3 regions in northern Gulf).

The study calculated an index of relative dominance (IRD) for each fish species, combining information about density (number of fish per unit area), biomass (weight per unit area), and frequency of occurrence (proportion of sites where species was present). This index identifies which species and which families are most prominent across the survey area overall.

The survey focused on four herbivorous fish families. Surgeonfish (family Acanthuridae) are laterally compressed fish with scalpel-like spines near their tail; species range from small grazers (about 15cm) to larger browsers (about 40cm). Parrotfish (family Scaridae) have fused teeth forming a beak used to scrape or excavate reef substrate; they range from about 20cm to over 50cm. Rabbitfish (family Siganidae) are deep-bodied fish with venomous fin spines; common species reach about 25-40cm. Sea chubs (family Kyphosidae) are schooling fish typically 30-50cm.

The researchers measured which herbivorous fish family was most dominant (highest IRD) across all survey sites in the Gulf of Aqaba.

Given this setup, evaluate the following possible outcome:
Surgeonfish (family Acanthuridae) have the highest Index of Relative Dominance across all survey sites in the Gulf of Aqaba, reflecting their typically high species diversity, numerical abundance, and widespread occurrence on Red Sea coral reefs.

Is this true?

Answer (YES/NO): YES